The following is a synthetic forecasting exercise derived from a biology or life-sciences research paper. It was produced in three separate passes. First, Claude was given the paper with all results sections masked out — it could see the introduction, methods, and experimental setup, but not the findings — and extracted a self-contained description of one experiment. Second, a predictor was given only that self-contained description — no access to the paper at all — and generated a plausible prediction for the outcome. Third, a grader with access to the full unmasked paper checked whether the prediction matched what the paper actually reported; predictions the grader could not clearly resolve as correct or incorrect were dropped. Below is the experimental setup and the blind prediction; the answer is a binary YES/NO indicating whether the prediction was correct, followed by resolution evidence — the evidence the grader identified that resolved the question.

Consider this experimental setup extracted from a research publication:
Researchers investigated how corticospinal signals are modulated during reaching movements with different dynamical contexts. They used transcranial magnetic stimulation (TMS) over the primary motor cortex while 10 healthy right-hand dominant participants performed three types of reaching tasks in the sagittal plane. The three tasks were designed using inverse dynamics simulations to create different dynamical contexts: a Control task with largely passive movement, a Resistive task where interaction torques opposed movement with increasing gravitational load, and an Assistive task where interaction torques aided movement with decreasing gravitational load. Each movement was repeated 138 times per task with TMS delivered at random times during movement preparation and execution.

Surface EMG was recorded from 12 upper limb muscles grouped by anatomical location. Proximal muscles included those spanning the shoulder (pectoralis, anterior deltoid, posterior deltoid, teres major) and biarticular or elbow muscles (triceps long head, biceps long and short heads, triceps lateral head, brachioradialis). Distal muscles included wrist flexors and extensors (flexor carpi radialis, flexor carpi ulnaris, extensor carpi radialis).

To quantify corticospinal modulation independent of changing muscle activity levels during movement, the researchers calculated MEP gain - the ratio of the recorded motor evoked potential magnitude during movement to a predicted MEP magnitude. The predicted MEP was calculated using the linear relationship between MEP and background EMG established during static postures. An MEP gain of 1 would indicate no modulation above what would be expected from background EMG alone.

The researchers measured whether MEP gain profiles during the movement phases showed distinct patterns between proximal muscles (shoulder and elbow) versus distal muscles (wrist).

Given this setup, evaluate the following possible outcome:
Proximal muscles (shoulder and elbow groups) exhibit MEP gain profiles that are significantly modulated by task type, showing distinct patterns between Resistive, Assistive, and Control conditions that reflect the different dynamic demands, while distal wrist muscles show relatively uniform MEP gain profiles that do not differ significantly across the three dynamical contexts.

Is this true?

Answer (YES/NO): NO